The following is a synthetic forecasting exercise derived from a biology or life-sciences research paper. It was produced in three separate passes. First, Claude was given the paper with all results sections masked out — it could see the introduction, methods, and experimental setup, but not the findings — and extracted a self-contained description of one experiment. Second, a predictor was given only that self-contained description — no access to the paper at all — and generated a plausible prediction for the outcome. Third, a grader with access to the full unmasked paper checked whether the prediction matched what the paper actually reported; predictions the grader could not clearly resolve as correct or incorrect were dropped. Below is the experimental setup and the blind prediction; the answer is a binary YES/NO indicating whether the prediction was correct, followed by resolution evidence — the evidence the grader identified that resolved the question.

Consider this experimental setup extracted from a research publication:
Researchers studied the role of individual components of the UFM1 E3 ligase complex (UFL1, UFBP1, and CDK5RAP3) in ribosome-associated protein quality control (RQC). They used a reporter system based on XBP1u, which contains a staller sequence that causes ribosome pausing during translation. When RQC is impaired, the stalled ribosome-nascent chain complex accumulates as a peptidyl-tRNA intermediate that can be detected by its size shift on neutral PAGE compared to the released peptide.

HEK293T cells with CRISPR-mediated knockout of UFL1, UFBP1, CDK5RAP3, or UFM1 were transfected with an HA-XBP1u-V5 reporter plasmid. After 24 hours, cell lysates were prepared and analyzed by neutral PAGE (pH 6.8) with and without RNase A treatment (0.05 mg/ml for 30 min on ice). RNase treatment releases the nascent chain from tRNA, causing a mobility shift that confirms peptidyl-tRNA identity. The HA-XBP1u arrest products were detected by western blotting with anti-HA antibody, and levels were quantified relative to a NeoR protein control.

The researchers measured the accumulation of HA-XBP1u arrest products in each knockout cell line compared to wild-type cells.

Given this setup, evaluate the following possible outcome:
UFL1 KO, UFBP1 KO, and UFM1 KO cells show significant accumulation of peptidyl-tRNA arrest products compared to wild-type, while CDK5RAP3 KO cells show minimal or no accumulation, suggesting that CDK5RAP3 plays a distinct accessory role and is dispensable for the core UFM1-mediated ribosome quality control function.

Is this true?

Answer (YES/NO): NO